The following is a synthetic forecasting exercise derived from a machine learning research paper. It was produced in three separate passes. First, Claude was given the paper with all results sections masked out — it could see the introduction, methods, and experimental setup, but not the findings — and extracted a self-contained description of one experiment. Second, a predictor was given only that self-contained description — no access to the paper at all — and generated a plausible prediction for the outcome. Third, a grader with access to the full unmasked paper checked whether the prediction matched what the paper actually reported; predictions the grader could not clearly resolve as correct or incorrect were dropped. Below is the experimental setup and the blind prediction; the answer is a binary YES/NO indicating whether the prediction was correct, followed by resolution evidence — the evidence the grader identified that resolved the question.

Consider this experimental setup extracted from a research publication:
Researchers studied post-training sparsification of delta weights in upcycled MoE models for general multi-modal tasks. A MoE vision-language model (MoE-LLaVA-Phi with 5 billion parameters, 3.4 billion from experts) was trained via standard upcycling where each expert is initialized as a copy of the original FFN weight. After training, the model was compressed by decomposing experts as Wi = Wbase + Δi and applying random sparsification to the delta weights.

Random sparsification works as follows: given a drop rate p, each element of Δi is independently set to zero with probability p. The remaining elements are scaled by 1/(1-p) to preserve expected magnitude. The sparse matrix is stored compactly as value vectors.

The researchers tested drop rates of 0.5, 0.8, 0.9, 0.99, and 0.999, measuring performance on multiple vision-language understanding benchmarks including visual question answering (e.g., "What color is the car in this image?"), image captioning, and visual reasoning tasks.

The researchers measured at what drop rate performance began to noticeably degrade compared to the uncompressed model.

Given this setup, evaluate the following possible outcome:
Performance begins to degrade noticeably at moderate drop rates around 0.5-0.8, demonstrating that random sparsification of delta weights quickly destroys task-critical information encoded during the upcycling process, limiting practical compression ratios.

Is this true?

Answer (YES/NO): NO